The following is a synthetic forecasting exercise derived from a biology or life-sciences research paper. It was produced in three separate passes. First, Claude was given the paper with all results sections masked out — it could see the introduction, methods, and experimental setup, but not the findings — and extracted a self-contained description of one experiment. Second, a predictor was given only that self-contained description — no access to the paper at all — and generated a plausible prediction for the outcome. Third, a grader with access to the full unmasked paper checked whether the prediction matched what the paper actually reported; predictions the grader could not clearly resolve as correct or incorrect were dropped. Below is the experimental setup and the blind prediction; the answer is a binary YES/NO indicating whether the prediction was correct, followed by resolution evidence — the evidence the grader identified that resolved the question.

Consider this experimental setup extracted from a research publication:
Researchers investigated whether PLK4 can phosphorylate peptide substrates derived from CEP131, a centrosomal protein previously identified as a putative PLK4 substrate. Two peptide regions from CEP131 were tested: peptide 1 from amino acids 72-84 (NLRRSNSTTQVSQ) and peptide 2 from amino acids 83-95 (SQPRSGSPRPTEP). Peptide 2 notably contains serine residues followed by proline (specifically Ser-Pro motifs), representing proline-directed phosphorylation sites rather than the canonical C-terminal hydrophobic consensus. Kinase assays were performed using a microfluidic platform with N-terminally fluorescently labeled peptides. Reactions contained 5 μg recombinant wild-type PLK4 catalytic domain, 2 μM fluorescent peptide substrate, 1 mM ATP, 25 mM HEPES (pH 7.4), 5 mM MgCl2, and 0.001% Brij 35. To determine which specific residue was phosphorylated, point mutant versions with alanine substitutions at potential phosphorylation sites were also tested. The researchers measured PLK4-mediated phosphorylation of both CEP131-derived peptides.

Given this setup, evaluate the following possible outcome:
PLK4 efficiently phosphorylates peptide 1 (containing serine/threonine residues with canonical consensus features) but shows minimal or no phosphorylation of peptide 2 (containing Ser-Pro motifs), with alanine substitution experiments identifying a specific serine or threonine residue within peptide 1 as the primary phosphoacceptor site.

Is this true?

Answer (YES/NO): YES